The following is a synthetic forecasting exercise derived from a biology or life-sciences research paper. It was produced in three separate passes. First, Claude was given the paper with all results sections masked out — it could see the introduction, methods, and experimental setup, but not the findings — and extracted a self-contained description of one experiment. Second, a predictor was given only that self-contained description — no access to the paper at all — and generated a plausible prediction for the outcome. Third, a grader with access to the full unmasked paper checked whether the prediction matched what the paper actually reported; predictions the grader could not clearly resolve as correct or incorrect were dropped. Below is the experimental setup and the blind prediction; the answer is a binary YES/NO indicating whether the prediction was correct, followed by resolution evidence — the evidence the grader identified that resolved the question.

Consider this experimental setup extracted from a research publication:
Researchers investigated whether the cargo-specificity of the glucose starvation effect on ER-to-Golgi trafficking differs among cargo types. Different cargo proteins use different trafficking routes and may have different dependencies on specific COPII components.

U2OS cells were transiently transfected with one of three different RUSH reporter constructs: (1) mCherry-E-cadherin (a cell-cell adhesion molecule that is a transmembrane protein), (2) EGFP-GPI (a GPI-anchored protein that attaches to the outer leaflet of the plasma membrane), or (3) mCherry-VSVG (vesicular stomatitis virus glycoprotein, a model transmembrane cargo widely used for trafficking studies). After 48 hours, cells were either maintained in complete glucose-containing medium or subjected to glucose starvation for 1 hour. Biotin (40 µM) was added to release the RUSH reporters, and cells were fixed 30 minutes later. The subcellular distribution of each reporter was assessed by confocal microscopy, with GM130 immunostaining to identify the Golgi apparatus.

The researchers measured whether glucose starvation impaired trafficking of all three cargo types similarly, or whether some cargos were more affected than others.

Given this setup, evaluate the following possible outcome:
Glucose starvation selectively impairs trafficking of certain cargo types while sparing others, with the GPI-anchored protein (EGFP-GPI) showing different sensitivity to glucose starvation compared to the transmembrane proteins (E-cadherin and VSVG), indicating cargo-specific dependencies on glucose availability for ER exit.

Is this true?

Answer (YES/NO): NO